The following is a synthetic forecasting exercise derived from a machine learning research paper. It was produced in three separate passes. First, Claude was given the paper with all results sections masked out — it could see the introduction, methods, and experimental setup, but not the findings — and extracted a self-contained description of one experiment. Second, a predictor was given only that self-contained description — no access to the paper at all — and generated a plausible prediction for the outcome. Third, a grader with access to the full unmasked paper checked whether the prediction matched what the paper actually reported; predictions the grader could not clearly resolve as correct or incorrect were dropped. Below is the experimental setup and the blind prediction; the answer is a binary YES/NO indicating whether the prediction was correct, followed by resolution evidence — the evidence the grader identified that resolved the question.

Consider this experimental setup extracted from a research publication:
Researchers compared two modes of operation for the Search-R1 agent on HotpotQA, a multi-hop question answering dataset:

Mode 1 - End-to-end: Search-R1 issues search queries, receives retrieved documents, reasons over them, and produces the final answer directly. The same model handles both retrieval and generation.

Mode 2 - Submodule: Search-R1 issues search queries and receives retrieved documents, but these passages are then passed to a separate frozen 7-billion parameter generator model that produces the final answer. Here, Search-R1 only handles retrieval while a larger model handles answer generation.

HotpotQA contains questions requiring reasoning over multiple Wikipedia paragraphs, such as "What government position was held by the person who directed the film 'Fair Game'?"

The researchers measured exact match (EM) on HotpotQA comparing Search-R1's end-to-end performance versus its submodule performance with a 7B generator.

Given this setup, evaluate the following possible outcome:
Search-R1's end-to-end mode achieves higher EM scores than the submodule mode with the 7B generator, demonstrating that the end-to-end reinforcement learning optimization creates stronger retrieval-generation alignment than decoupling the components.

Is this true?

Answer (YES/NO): NO